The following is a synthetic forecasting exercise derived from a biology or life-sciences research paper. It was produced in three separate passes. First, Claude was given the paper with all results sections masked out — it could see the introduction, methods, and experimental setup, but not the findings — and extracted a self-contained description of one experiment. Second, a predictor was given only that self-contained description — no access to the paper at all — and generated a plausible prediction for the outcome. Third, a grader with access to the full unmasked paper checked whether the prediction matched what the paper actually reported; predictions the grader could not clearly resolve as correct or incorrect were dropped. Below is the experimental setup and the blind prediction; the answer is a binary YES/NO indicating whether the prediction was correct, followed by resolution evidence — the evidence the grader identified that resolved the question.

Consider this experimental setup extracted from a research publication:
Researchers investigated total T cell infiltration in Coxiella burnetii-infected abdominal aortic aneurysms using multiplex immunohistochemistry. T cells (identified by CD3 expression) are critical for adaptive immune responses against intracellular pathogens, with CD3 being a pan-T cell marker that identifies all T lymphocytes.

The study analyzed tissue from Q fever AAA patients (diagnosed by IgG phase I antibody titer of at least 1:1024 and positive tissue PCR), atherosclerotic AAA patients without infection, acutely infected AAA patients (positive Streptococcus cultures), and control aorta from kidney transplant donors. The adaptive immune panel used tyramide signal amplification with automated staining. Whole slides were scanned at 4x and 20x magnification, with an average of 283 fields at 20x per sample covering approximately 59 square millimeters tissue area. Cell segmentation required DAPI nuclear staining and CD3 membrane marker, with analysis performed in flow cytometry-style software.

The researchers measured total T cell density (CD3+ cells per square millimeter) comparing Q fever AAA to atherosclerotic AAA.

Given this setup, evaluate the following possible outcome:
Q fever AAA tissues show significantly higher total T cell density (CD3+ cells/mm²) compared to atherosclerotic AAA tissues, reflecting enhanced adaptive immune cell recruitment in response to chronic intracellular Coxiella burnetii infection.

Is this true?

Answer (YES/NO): NO